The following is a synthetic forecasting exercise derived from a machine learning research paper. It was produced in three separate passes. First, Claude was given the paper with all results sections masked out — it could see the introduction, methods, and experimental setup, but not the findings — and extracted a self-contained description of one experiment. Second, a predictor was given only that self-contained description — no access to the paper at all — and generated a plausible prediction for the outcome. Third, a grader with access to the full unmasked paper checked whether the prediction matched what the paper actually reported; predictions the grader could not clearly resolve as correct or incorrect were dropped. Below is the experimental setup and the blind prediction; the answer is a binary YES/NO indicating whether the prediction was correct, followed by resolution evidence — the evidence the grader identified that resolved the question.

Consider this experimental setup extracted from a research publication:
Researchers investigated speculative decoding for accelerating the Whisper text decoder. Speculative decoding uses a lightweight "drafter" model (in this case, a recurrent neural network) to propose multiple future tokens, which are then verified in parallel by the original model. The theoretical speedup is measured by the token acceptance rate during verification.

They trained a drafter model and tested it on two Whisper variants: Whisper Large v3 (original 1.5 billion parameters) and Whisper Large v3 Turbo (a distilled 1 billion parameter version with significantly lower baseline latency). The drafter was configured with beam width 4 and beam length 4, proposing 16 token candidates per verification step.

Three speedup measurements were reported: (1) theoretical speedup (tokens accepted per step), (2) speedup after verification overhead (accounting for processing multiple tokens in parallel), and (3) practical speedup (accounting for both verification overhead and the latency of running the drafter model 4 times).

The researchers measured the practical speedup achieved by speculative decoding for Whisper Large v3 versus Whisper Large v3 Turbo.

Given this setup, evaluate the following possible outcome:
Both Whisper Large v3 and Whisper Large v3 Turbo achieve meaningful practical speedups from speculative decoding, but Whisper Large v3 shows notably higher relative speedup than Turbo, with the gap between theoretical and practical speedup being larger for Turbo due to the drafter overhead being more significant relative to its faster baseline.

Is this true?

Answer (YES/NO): NO